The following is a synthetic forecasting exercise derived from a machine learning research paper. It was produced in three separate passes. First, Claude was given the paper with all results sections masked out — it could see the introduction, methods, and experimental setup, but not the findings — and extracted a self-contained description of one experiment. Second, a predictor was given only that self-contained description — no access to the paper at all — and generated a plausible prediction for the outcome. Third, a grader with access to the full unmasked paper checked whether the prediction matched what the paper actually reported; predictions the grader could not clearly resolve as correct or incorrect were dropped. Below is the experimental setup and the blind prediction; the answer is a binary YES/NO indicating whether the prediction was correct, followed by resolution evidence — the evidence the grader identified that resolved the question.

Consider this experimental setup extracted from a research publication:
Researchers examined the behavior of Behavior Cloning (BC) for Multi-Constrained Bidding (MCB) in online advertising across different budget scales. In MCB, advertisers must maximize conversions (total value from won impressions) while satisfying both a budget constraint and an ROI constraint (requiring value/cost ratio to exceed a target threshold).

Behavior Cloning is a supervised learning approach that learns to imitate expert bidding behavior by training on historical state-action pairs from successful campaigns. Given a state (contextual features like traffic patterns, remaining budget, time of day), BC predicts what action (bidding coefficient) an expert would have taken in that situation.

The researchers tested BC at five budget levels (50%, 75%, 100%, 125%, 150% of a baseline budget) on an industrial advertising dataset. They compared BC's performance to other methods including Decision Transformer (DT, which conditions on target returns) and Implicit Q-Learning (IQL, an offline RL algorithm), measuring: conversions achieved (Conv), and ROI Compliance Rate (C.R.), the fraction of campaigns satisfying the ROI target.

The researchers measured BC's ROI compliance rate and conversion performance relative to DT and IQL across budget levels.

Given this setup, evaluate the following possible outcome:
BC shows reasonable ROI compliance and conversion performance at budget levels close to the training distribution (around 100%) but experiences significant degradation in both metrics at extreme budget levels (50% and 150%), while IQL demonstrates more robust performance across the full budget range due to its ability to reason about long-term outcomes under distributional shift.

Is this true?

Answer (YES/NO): NO